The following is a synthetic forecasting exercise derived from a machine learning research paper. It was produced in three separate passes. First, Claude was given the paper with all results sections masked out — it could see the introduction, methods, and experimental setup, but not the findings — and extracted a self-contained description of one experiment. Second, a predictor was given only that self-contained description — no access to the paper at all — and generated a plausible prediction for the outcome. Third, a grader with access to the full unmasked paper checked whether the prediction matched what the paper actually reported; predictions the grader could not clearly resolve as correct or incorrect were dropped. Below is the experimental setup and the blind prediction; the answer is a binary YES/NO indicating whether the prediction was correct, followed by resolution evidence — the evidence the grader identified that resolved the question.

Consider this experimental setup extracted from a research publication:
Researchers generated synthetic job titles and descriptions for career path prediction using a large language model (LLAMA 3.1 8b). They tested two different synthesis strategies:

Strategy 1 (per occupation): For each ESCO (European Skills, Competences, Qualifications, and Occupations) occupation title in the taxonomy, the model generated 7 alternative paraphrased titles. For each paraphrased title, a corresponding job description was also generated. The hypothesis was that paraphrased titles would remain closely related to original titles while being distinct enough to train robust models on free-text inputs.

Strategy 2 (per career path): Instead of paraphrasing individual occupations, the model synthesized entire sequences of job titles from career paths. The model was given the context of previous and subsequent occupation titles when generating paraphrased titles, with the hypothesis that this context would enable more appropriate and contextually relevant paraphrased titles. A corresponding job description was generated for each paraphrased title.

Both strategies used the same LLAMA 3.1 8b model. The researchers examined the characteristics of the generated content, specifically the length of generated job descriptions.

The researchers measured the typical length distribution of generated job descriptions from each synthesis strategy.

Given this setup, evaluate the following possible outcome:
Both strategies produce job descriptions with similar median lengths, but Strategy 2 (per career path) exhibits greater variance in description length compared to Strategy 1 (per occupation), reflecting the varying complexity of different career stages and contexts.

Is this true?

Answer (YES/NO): NO